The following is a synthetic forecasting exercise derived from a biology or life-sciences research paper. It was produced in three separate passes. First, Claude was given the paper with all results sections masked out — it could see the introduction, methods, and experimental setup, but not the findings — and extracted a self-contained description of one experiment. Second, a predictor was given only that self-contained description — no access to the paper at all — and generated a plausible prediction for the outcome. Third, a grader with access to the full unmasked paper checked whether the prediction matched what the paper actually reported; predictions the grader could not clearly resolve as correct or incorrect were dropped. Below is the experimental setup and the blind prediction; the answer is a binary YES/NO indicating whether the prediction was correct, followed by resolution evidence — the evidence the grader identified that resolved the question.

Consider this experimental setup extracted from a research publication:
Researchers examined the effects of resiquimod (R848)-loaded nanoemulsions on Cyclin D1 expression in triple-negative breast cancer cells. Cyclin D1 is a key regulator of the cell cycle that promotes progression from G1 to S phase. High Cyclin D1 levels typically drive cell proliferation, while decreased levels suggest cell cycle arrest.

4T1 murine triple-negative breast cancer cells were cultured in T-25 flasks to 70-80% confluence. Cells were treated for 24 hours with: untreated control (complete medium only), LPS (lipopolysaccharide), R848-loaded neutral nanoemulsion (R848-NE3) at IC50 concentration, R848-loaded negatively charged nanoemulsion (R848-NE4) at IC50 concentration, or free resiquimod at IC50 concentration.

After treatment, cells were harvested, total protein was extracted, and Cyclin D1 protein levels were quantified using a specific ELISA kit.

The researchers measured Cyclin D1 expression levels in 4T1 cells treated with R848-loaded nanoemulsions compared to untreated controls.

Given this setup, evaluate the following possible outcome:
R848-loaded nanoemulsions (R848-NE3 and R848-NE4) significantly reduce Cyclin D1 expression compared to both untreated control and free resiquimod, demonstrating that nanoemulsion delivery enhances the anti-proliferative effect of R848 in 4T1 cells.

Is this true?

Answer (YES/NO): NO